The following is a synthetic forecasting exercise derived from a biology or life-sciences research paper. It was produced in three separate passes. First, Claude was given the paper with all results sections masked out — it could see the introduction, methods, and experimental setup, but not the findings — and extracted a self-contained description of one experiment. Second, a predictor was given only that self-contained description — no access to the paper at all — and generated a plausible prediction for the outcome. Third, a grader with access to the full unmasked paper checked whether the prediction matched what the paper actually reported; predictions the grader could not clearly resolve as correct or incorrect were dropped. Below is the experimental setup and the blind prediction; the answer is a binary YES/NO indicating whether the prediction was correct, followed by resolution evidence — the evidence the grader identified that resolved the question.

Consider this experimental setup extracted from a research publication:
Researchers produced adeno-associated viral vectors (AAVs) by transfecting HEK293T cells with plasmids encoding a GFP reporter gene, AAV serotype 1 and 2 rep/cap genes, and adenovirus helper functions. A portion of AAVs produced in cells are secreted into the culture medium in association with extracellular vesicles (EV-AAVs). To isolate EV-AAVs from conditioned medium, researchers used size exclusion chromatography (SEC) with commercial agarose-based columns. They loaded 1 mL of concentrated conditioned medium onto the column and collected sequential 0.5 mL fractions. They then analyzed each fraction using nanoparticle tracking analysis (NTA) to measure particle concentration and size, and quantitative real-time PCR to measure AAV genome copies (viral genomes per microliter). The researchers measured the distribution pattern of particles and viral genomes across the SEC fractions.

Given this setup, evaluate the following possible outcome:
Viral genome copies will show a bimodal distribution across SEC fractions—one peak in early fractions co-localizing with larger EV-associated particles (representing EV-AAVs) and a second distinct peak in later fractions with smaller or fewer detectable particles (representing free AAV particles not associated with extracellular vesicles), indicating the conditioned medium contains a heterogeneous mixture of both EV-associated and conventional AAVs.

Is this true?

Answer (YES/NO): NO